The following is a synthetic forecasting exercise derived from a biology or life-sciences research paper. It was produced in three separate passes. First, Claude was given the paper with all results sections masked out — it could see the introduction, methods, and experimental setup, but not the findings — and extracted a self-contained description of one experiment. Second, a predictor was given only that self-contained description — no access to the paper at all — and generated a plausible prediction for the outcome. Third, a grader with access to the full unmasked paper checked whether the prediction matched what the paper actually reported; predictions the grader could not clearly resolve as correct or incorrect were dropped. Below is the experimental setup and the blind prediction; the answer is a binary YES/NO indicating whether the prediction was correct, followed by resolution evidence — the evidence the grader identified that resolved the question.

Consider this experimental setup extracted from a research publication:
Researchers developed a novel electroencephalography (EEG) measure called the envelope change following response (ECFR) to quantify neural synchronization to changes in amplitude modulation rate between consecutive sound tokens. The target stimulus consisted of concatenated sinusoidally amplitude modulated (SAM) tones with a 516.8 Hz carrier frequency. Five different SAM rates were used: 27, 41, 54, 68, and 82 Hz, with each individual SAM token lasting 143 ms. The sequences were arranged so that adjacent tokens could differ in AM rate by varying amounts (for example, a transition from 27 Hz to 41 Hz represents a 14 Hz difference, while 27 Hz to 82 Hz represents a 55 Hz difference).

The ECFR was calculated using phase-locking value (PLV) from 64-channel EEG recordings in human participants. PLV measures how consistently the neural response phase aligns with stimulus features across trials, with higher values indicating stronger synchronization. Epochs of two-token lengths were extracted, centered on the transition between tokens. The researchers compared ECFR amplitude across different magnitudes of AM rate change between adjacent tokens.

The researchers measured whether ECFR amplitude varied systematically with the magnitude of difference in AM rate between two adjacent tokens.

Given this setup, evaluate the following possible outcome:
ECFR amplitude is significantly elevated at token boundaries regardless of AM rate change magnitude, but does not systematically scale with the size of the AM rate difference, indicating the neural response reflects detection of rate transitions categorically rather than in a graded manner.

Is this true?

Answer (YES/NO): NO